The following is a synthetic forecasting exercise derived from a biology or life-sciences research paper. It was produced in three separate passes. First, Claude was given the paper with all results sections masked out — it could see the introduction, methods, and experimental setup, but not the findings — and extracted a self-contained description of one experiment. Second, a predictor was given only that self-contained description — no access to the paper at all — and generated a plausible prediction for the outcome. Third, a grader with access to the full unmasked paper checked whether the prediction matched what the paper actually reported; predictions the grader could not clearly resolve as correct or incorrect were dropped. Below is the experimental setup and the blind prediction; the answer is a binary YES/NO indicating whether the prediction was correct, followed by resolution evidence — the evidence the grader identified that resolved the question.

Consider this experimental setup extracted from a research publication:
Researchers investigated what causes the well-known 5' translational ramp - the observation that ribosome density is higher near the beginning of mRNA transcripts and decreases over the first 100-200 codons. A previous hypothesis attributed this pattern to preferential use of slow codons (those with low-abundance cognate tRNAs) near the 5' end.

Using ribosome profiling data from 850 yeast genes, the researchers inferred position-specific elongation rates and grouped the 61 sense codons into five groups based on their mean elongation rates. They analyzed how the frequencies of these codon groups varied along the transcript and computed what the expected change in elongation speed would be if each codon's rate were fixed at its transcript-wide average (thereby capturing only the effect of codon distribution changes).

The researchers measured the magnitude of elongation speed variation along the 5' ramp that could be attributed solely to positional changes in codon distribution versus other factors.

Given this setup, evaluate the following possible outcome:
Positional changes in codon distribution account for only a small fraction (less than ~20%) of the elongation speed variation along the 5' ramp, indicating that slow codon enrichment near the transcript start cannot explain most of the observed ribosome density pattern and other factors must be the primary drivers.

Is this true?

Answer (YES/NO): YES